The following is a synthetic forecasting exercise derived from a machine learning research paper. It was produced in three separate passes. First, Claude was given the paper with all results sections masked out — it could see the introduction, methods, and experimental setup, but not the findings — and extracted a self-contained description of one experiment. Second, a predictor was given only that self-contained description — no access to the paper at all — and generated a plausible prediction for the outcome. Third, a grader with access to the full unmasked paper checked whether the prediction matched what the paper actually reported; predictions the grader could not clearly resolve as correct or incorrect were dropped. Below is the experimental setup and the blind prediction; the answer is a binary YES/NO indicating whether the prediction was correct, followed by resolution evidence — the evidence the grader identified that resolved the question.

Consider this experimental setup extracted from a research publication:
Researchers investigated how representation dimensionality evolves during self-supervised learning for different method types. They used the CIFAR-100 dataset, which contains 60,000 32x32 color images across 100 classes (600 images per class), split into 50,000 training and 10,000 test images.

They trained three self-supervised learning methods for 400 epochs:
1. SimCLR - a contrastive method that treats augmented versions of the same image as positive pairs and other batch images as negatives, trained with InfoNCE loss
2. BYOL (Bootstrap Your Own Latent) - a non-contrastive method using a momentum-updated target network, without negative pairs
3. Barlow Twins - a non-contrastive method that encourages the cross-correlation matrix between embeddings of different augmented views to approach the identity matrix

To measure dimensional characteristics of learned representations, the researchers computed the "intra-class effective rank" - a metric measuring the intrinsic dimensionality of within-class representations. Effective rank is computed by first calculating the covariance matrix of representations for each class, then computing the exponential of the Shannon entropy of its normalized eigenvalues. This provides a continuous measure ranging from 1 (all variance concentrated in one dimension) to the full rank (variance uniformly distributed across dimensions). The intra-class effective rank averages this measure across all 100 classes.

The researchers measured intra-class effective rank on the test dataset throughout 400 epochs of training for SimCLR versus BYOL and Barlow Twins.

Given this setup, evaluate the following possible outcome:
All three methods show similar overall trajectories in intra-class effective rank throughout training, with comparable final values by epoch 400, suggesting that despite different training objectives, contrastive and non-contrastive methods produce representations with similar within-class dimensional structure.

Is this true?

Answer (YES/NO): NO